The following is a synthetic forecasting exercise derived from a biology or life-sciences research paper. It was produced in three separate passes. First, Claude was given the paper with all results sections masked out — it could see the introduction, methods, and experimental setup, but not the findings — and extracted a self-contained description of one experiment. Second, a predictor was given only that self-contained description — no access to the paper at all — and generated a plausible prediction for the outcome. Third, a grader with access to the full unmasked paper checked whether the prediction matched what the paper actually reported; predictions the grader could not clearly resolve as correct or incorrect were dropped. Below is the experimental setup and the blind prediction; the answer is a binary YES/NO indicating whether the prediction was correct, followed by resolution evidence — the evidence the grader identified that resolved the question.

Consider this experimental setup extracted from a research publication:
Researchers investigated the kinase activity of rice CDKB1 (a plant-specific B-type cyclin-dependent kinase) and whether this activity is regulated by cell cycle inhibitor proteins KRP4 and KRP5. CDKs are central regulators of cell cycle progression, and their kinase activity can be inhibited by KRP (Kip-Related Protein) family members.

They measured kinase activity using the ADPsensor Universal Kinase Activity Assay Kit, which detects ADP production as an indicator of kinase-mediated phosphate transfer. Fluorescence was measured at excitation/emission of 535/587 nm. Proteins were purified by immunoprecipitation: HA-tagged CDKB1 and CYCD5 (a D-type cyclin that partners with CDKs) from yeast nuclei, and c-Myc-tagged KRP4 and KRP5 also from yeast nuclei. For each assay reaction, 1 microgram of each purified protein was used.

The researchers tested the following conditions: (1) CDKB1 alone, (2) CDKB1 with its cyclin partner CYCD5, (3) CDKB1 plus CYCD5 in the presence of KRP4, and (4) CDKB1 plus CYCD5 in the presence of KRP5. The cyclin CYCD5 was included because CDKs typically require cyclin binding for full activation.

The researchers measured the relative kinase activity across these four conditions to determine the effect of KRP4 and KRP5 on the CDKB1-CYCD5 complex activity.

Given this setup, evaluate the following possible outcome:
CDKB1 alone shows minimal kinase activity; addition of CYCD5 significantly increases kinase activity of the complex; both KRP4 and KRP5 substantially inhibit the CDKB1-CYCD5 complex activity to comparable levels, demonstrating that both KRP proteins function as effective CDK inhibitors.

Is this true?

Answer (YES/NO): NO